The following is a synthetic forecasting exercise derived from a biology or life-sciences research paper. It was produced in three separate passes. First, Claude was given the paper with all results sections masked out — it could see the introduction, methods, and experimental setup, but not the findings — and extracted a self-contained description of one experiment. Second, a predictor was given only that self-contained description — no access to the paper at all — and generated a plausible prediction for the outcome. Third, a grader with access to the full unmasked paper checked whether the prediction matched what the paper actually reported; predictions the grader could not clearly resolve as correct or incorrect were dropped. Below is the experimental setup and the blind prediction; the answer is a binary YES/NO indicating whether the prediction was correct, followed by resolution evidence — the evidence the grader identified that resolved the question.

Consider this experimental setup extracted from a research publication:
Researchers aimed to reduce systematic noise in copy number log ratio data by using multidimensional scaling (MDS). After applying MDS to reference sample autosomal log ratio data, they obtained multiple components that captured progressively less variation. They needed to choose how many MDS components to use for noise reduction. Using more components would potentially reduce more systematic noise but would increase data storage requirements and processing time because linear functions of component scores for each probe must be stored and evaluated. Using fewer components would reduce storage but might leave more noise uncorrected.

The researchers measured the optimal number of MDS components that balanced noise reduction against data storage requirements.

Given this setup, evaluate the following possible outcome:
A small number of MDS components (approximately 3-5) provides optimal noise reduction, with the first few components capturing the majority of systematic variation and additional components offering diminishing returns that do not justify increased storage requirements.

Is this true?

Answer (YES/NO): NO